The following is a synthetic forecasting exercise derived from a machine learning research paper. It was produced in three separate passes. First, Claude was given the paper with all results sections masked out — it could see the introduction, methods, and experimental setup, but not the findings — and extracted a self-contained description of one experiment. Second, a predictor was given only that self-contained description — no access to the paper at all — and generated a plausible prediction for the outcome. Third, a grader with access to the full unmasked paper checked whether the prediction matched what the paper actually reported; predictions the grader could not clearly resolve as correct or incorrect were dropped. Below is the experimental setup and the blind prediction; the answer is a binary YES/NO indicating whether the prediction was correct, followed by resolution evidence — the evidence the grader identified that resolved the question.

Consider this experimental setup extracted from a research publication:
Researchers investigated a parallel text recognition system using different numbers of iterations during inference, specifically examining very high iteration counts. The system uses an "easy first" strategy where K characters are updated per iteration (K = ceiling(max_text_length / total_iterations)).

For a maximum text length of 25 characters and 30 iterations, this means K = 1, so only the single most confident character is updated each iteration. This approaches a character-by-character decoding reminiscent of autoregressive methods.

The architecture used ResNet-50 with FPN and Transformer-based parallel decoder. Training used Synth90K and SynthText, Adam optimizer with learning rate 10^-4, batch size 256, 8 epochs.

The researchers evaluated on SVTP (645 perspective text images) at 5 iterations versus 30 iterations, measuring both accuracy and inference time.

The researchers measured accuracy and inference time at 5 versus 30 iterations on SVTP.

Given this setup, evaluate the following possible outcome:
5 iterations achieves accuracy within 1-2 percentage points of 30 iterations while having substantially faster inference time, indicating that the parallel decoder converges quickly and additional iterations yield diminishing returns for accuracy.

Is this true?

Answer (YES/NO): NO